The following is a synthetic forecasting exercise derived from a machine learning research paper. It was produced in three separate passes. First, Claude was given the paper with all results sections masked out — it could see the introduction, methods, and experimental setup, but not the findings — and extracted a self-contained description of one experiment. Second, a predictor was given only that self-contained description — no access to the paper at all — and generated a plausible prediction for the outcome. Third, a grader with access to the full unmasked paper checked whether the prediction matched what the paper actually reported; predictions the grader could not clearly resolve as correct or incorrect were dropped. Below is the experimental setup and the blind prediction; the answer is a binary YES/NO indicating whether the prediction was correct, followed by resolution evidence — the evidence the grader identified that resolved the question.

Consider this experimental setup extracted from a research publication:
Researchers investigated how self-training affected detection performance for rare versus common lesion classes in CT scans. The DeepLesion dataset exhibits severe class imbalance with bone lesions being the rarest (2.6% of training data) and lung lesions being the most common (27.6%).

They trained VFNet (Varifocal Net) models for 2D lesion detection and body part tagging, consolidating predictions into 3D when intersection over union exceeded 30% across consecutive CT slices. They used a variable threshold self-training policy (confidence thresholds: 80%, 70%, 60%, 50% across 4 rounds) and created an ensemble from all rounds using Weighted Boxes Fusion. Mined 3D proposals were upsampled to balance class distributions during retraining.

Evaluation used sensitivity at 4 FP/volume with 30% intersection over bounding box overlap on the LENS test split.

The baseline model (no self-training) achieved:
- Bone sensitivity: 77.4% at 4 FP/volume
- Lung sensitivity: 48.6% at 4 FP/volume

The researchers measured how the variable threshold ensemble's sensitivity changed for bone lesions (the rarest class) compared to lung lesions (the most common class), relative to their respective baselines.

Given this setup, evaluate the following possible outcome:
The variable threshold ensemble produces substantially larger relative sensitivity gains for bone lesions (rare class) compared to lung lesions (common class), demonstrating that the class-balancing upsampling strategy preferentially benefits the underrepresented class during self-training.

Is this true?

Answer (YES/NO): NO